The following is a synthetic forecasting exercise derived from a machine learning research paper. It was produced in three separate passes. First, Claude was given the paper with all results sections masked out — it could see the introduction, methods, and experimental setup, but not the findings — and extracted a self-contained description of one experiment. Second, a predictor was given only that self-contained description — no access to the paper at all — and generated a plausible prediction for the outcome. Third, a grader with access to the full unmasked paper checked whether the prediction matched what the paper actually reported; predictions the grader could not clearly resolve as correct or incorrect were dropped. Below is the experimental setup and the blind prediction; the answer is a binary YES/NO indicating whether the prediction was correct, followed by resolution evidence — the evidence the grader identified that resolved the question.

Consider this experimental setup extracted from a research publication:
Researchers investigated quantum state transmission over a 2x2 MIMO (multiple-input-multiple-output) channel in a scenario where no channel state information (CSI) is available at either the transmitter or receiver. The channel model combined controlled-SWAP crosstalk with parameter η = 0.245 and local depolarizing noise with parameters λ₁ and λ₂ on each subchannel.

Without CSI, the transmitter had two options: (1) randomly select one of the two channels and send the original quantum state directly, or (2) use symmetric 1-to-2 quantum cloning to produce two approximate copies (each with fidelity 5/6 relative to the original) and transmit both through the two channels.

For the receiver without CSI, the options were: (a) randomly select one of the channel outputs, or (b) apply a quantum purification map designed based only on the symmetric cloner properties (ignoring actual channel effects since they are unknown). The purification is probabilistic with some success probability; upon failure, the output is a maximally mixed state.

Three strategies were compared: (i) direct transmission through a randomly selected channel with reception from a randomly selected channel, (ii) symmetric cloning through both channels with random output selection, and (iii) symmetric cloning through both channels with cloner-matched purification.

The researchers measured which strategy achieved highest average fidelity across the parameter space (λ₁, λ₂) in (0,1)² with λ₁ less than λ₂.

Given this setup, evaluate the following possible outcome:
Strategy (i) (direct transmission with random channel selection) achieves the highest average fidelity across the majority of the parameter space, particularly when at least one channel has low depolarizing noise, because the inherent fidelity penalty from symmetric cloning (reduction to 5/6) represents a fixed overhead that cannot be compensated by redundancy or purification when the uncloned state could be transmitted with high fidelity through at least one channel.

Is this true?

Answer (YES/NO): NO